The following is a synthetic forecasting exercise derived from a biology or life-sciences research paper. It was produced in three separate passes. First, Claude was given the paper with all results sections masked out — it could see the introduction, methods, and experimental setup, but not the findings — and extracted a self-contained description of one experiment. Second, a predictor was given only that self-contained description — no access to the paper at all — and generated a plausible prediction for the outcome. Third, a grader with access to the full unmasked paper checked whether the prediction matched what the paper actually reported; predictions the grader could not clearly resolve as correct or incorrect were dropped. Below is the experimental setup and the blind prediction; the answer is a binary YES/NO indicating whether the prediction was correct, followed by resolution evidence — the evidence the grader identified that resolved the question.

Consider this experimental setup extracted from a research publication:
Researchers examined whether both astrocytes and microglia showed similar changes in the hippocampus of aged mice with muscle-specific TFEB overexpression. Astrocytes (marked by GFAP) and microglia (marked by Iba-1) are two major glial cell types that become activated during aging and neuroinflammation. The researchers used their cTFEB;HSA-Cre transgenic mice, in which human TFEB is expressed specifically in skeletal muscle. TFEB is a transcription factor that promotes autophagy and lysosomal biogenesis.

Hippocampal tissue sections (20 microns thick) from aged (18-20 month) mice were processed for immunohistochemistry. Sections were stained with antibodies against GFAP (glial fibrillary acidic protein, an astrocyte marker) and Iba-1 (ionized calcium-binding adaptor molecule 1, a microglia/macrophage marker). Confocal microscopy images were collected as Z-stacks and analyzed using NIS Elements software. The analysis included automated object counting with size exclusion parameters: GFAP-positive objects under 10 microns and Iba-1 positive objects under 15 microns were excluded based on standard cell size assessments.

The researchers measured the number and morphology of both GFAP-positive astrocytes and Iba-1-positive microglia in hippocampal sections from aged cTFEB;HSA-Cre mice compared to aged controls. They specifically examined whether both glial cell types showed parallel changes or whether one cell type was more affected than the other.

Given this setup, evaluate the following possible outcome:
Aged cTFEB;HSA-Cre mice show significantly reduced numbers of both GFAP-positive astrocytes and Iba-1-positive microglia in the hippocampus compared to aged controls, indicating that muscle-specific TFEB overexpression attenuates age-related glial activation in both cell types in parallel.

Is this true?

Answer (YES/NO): NO